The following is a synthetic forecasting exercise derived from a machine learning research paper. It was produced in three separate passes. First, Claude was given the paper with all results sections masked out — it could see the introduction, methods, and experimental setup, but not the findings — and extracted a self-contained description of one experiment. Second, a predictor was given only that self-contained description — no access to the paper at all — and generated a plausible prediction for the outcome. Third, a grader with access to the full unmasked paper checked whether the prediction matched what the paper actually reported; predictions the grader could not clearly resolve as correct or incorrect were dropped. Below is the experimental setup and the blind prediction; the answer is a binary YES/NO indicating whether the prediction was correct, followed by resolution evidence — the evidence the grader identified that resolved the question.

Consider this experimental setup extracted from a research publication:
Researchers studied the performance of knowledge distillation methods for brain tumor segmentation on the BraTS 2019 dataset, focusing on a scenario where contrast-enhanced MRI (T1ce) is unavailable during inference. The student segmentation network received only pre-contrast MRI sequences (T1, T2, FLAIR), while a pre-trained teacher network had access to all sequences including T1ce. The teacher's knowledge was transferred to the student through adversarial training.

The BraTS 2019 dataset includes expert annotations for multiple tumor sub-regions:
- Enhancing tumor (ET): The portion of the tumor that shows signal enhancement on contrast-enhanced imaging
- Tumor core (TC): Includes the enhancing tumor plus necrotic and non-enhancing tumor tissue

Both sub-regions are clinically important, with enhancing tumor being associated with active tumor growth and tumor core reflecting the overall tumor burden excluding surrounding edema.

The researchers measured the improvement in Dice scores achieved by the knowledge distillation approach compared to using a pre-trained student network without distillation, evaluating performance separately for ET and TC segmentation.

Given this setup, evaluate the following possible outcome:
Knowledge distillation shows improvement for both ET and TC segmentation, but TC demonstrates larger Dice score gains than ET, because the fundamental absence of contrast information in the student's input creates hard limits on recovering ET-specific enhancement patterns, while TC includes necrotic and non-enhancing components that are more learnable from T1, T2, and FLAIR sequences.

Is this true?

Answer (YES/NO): NO